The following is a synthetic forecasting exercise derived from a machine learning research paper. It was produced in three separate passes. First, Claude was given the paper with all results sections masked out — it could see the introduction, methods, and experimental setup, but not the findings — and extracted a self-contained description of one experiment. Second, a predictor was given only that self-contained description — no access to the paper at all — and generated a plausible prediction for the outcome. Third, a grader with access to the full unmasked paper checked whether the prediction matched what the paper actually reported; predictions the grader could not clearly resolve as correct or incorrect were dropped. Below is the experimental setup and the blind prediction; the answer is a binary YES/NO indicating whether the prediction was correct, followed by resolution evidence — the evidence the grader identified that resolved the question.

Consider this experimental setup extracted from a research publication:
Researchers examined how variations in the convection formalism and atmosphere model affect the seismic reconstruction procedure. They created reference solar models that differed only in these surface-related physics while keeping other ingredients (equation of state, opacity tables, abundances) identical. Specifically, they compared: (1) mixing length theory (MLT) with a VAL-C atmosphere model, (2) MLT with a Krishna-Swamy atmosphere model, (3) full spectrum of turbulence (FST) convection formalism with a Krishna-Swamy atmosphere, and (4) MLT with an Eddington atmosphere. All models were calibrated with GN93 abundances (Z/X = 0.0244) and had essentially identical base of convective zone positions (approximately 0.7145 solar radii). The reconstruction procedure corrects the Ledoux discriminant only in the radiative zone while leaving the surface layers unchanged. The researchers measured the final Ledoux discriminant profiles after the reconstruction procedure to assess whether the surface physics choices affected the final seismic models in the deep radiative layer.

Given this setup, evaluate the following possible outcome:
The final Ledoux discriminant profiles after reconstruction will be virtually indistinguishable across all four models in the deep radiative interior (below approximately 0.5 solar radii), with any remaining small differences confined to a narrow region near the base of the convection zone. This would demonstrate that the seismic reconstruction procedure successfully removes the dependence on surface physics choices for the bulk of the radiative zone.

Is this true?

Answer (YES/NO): YES